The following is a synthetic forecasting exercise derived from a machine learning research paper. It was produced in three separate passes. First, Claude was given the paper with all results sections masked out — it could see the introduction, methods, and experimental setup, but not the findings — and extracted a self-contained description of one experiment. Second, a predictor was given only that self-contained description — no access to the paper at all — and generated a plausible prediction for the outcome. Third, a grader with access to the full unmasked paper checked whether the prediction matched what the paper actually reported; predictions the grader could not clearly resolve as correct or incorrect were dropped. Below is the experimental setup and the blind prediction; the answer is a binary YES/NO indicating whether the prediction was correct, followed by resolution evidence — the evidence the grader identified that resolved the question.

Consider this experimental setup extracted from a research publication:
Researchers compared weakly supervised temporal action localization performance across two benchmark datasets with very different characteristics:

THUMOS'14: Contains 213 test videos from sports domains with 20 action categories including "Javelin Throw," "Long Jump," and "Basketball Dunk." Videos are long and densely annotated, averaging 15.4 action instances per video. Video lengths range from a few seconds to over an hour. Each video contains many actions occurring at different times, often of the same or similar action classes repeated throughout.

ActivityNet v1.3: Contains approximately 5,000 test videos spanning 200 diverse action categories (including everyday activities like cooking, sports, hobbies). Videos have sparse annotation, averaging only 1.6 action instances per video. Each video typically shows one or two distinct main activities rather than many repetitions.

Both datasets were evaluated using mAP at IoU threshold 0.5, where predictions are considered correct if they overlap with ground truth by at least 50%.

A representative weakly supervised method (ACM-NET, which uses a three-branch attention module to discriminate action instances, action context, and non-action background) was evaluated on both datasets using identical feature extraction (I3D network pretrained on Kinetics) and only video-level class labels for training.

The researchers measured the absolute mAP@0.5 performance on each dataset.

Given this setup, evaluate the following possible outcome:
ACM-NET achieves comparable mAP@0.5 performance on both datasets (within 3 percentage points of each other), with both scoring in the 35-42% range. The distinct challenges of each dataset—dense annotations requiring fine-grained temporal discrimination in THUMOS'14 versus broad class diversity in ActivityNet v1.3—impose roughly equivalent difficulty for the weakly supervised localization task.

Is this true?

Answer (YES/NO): NO